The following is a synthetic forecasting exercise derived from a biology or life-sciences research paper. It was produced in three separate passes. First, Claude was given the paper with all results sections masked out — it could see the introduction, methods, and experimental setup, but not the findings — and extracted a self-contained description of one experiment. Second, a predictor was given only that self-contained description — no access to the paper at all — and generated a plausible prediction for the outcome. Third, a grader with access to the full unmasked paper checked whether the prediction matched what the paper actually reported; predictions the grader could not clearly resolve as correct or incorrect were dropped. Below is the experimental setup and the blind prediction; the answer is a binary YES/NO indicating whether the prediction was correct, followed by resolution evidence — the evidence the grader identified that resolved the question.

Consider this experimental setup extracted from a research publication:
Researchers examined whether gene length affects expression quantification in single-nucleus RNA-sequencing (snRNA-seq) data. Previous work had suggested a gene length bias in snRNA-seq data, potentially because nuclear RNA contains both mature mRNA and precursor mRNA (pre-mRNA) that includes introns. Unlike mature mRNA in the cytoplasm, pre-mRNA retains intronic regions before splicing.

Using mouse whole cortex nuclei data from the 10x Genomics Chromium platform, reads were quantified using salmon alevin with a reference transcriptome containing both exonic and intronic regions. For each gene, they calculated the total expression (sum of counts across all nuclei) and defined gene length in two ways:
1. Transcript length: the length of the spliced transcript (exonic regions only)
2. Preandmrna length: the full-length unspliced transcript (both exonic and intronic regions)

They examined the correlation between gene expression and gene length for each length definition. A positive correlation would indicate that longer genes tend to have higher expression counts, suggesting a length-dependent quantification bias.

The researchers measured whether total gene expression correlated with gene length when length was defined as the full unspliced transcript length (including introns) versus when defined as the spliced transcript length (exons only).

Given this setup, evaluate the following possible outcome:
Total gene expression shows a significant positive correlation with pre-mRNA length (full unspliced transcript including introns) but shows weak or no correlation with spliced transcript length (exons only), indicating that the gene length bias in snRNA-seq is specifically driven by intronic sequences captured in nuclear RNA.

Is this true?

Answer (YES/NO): NO